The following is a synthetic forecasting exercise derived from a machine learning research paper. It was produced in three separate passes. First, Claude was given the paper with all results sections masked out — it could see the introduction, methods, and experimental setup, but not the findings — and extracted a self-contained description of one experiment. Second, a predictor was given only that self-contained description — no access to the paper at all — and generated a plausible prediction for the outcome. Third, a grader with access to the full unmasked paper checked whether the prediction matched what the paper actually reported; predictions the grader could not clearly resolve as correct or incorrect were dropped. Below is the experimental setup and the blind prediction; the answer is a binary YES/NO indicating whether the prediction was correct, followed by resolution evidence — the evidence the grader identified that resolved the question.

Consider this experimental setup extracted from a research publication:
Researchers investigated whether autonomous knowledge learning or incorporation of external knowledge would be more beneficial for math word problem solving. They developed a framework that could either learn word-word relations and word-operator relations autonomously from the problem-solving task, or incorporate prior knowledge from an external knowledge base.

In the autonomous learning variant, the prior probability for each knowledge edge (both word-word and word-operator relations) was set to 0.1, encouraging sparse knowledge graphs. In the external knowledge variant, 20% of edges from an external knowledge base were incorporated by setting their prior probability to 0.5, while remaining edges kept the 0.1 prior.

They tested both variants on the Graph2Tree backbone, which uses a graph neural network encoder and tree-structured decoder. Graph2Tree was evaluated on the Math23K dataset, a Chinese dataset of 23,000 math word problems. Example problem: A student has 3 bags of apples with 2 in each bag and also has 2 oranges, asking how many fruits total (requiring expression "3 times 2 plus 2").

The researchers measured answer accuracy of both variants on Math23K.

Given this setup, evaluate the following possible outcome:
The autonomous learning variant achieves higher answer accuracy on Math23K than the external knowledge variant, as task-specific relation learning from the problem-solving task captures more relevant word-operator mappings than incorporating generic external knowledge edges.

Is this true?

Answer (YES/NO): NO